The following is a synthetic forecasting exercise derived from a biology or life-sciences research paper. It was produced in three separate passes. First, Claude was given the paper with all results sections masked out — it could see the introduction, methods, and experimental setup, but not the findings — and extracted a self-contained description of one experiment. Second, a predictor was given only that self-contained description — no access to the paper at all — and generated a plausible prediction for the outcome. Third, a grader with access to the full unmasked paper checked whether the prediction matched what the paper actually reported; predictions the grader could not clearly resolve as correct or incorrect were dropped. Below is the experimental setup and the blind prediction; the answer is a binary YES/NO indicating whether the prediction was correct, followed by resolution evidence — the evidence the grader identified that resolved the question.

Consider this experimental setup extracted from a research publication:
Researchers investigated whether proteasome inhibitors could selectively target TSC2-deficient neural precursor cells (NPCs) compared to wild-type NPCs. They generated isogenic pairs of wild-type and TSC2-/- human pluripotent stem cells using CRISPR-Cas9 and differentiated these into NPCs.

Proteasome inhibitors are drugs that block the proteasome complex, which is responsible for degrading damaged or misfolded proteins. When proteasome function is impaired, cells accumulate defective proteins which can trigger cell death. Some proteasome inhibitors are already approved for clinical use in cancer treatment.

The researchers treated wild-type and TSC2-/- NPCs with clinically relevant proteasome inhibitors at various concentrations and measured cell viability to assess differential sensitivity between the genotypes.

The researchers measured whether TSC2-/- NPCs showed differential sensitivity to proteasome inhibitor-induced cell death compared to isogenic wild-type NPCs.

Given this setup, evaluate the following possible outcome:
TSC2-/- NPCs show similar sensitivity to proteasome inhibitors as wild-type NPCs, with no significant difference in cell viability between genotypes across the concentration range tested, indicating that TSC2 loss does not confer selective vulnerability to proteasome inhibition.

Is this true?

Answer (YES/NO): NO